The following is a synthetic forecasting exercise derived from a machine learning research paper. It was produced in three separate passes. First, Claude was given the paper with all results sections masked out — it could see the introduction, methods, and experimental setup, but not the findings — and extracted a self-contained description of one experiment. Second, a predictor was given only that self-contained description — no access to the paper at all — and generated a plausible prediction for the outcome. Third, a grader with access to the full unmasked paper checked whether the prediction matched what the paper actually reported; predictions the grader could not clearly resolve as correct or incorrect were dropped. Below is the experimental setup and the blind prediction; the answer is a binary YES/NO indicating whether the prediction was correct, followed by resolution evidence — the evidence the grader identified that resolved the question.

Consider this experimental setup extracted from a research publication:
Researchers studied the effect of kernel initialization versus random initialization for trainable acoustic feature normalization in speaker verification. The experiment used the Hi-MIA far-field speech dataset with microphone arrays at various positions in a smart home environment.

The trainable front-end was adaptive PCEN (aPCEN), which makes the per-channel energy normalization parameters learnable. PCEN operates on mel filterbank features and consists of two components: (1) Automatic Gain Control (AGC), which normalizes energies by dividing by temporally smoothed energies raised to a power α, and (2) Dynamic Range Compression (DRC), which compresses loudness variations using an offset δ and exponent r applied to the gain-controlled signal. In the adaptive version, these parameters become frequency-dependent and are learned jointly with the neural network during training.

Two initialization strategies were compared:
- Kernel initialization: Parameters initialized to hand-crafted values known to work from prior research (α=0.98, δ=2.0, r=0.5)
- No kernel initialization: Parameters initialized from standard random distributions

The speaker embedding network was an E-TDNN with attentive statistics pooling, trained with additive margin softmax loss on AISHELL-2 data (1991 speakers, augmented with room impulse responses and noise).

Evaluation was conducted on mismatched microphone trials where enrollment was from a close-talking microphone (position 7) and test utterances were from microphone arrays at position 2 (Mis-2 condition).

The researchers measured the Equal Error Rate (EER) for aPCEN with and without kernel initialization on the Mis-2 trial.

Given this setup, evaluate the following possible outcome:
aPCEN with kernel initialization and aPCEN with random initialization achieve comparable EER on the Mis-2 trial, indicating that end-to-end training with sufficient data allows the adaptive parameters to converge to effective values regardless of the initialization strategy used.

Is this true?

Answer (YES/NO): NO